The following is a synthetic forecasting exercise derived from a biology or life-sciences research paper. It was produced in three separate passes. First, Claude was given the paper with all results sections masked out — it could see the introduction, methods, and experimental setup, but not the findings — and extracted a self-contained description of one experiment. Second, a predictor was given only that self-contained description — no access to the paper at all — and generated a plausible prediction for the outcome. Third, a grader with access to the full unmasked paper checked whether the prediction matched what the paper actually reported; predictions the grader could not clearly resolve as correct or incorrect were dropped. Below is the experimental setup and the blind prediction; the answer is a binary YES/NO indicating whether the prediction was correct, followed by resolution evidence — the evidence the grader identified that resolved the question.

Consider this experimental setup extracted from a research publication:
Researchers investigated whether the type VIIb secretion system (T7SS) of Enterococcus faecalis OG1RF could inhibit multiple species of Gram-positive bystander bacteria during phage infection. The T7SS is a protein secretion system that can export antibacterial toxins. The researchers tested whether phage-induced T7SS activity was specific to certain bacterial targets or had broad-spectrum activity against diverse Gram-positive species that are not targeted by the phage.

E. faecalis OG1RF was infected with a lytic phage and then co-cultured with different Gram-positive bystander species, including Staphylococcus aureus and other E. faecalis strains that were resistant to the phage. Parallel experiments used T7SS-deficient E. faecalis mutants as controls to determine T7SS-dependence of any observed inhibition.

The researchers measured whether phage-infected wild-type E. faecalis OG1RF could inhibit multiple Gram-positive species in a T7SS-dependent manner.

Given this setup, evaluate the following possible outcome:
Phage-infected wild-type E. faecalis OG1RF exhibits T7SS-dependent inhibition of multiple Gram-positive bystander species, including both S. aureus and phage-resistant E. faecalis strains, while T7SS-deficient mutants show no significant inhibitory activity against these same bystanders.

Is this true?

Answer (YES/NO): YES